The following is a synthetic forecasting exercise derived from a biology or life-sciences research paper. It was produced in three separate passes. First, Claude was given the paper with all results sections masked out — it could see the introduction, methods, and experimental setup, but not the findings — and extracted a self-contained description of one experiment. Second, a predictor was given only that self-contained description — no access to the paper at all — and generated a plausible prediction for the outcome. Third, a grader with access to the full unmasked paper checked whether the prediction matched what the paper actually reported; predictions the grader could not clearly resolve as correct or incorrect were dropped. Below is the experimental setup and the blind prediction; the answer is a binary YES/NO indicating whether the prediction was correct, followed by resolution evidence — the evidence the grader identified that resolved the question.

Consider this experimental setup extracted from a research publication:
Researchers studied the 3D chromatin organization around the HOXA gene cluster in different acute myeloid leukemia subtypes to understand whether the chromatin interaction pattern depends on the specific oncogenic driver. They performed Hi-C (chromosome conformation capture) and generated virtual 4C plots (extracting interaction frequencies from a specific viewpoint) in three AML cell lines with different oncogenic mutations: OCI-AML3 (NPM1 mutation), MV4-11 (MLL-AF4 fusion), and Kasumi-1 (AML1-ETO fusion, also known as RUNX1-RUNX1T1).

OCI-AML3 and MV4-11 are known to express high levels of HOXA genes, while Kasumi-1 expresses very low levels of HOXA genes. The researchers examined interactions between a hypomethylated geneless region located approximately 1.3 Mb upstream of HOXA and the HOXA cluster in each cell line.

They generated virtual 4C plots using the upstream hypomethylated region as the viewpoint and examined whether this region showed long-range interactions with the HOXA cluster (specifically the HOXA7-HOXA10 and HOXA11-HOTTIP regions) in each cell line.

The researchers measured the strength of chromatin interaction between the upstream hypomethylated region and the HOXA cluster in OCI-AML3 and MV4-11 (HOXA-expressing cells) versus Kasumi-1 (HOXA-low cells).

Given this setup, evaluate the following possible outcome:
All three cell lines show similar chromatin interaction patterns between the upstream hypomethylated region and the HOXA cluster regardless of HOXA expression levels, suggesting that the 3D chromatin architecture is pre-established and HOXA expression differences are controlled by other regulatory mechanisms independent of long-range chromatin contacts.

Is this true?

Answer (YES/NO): NO